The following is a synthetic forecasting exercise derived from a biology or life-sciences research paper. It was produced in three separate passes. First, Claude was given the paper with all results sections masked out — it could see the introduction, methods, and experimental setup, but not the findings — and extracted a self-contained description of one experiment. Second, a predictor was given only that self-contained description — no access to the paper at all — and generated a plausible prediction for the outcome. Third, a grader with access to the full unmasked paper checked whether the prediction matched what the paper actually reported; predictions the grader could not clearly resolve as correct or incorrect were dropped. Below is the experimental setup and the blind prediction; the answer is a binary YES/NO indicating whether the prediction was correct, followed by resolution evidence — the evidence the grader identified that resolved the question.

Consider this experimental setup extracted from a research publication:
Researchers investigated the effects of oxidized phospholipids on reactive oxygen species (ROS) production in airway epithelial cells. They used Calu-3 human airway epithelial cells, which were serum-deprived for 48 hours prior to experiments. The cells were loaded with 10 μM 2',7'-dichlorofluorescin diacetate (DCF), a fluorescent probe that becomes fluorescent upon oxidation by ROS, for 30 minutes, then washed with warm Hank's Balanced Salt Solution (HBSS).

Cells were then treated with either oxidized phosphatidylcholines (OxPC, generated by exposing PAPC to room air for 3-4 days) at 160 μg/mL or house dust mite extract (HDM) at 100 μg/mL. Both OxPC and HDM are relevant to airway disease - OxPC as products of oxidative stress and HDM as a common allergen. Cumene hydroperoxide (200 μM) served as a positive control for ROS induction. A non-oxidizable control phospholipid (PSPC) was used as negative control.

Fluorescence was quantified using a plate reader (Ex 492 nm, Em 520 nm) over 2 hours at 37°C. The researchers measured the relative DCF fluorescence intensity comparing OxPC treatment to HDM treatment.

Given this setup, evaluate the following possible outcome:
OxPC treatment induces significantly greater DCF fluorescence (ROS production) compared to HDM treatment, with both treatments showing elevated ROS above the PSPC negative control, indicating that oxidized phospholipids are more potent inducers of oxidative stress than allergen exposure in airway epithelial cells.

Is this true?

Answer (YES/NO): YES